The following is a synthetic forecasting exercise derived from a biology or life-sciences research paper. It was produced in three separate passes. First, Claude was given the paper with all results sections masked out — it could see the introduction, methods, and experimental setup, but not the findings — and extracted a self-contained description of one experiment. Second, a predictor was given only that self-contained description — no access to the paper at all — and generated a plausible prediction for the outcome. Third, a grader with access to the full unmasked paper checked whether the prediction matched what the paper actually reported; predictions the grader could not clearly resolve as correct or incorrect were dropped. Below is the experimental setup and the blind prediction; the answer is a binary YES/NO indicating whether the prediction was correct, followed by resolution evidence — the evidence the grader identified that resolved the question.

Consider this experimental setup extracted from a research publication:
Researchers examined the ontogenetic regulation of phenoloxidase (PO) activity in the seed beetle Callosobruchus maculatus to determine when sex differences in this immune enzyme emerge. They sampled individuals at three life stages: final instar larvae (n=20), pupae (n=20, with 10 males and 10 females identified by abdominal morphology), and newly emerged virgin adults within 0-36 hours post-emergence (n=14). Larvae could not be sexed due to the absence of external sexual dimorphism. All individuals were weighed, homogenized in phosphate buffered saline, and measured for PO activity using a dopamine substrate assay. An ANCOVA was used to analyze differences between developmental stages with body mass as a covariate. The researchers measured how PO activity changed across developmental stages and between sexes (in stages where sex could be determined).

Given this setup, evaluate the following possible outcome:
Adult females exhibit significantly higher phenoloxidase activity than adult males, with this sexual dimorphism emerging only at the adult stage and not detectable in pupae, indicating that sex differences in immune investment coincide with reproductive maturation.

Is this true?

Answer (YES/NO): YES